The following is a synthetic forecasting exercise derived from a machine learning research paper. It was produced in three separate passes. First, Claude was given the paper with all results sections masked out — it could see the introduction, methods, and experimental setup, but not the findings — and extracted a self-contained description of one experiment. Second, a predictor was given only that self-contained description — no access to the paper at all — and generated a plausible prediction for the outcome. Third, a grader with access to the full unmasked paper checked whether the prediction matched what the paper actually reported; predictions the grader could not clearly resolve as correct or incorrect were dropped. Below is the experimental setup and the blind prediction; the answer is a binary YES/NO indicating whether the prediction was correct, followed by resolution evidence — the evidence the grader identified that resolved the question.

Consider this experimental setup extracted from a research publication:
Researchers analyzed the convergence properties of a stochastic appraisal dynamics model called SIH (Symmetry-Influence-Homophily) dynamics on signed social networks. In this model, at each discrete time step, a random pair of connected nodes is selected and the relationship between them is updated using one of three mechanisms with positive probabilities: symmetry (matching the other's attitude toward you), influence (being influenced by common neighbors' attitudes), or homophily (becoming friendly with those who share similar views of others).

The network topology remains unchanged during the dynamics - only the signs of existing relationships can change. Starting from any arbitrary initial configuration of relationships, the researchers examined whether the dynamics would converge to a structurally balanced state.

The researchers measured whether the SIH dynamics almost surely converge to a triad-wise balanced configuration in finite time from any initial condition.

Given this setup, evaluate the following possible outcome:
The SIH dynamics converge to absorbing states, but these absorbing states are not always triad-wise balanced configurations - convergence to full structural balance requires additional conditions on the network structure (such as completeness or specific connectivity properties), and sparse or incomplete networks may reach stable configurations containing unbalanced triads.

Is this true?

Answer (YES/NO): NO